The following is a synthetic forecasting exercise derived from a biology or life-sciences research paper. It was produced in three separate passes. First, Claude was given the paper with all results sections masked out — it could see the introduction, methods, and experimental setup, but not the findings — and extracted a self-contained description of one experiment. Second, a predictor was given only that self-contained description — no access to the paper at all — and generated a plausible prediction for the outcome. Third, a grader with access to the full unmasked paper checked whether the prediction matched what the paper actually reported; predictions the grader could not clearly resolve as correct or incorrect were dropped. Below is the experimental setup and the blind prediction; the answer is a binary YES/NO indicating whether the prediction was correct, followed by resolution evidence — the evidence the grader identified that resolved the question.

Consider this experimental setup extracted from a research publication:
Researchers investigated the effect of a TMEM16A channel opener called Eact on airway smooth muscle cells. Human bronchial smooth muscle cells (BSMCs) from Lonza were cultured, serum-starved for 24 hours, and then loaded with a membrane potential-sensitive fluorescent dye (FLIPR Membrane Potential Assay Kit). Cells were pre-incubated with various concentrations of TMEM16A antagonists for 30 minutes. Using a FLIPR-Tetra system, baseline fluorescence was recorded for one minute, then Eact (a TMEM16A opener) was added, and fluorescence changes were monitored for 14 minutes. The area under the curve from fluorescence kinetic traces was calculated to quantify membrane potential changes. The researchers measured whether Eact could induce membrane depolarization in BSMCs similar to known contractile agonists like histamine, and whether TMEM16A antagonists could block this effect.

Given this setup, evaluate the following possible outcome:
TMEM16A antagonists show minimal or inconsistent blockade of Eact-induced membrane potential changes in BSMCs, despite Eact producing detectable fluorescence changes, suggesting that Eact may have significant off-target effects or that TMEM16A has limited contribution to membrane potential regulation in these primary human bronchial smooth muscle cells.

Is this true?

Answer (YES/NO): NO